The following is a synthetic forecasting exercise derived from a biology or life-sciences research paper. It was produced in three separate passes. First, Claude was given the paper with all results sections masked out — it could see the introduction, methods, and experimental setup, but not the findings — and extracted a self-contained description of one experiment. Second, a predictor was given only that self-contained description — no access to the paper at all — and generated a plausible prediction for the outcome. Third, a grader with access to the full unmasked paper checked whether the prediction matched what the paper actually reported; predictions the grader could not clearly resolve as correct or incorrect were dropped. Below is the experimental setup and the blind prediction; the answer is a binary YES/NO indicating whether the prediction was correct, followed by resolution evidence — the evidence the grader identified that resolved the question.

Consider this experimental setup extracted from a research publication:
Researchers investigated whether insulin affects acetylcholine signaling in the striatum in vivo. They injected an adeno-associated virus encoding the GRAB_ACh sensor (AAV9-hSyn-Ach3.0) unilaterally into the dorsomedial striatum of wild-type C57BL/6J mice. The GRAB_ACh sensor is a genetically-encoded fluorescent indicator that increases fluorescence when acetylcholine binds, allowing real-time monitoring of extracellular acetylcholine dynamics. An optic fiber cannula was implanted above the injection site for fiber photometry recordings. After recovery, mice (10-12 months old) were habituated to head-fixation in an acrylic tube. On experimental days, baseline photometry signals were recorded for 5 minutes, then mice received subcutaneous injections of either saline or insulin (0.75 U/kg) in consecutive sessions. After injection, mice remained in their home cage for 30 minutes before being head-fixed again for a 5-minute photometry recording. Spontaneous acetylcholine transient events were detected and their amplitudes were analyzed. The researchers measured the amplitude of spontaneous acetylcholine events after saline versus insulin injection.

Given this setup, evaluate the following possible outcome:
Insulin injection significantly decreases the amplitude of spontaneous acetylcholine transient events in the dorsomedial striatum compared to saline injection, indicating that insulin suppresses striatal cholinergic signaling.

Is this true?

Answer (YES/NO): NO